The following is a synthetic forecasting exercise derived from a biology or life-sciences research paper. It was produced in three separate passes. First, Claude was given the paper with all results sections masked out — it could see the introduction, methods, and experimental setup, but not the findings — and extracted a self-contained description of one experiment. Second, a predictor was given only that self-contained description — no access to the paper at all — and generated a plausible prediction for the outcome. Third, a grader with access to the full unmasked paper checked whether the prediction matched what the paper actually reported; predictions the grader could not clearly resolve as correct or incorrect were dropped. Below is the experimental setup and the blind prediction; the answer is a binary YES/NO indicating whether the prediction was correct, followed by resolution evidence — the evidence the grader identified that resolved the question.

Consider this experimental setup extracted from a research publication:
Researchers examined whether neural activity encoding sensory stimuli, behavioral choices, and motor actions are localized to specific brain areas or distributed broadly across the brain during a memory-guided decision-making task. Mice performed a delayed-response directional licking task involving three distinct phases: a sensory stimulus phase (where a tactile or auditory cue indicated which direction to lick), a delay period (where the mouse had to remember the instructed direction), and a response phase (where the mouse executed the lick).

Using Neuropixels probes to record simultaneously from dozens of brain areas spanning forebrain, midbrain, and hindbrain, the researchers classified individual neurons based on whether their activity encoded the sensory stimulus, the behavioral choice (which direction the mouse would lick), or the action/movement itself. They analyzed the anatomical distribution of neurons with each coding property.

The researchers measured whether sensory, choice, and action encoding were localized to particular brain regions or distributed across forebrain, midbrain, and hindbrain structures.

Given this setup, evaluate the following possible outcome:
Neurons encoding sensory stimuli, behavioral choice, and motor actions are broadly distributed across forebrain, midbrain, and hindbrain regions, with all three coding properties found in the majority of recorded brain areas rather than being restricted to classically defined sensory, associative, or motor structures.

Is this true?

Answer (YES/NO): NO